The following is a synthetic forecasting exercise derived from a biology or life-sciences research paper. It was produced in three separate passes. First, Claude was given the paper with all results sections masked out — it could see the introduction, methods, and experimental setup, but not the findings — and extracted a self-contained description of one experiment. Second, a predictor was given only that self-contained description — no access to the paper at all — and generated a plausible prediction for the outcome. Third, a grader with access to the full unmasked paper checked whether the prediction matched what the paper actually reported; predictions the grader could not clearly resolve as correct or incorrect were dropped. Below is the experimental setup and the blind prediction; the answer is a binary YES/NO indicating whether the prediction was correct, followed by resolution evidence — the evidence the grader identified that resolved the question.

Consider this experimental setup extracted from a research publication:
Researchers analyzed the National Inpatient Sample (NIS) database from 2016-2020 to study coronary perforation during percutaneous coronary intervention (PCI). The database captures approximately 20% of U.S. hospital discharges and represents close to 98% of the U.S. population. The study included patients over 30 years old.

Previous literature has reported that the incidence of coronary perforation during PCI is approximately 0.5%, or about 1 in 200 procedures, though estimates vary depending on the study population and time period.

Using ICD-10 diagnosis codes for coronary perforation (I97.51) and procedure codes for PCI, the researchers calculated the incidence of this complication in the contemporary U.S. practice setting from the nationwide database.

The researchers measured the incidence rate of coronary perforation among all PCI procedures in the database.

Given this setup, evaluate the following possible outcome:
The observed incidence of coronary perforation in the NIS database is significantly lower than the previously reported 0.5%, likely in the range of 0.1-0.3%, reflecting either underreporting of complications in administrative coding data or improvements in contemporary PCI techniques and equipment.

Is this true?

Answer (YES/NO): YES